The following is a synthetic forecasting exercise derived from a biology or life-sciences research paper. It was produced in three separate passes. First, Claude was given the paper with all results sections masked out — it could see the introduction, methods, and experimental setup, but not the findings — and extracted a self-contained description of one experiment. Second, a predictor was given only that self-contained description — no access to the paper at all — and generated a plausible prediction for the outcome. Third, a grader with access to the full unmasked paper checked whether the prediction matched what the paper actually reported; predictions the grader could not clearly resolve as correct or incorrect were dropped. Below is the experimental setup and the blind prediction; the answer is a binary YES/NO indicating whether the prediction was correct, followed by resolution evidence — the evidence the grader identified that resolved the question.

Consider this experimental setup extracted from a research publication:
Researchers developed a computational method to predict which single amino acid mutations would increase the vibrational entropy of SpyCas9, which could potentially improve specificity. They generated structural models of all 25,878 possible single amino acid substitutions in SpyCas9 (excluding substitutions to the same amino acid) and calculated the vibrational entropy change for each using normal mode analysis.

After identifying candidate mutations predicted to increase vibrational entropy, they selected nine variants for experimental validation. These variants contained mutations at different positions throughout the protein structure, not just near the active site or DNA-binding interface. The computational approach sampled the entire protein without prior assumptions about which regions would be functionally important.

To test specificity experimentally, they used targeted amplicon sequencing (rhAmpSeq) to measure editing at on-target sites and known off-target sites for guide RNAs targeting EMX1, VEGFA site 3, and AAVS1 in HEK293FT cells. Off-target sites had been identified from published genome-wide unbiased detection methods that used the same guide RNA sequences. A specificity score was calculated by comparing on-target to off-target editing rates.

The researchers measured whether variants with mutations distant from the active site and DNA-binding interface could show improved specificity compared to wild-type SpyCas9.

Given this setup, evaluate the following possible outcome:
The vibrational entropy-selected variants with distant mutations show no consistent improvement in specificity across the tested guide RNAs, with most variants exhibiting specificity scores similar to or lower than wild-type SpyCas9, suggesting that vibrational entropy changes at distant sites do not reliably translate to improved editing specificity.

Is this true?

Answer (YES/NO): NO